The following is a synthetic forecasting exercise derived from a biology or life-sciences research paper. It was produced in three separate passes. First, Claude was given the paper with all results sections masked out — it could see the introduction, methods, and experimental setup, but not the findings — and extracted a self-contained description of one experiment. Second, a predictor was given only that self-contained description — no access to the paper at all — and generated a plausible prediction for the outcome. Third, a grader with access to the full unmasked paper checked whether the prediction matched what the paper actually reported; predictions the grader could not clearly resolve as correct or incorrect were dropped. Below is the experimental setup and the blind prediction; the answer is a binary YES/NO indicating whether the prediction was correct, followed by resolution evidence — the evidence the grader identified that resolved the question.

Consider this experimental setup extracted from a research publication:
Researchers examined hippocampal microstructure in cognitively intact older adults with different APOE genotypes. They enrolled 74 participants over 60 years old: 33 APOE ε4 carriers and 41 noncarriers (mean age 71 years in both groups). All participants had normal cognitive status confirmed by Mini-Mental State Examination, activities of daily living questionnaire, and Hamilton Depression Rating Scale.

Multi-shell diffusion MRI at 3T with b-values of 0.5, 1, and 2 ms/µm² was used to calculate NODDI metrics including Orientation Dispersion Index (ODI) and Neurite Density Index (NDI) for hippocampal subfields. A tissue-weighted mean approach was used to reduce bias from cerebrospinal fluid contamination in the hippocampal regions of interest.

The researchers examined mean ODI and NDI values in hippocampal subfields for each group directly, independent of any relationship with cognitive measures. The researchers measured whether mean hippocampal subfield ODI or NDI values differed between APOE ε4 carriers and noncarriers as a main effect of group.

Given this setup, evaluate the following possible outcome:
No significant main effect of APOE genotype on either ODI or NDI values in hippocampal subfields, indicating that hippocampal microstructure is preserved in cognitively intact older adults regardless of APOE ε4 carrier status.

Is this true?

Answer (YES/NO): YES